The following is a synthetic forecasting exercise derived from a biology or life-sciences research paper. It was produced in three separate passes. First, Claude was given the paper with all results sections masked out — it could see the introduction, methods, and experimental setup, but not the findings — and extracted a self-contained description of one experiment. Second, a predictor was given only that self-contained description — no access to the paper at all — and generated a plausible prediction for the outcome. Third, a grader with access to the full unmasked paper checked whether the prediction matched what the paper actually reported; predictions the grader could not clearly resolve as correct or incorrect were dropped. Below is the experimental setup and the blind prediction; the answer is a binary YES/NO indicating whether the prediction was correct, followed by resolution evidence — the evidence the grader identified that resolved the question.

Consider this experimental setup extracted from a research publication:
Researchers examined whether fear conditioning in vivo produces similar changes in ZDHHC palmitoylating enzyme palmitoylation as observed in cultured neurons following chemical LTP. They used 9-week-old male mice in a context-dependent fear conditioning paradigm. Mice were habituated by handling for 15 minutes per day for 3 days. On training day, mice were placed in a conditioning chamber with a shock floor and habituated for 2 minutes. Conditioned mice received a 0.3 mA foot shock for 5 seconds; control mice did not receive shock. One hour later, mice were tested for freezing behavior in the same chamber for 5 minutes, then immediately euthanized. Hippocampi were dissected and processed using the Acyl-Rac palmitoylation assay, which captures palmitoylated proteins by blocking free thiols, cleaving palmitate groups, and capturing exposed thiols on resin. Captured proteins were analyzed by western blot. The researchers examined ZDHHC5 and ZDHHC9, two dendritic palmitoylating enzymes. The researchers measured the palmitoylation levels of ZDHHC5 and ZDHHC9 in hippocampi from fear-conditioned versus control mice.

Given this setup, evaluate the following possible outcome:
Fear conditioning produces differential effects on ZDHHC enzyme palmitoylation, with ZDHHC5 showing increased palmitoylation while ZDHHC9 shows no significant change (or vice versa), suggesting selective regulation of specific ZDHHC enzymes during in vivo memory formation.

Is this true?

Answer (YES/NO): NO